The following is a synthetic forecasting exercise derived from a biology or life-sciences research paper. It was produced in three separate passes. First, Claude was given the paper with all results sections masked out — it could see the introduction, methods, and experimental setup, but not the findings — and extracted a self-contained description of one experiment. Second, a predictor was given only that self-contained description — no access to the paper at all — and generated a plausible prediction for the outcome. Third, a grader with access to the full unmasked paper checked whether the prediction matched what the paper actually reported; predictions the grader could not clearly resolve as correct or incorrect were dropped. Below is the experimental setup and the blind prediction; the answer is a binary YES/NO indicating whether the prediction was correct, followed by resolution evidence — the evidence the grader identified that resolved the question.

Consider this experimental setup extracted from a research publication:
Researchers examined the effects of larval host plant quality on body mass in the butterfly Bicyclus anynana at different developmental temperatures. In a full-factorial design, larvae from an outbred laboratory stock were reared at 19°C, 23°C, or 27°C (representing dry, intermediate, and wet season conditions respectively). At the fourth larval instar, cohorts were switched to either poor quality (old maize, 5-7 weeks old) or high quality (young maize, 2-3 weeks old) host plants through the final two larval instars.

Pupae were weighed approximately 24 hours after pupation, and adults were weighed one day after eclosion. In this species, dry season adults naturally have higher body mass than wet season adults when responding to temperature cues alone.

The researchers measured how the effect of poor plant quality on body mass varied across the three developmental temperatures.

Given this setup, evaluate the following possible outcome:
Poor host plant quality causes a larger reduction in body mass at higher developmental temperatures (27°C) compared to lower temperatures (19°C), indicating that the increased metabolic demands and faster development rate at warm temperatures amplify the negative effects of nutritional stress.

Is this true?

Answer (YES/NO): NO